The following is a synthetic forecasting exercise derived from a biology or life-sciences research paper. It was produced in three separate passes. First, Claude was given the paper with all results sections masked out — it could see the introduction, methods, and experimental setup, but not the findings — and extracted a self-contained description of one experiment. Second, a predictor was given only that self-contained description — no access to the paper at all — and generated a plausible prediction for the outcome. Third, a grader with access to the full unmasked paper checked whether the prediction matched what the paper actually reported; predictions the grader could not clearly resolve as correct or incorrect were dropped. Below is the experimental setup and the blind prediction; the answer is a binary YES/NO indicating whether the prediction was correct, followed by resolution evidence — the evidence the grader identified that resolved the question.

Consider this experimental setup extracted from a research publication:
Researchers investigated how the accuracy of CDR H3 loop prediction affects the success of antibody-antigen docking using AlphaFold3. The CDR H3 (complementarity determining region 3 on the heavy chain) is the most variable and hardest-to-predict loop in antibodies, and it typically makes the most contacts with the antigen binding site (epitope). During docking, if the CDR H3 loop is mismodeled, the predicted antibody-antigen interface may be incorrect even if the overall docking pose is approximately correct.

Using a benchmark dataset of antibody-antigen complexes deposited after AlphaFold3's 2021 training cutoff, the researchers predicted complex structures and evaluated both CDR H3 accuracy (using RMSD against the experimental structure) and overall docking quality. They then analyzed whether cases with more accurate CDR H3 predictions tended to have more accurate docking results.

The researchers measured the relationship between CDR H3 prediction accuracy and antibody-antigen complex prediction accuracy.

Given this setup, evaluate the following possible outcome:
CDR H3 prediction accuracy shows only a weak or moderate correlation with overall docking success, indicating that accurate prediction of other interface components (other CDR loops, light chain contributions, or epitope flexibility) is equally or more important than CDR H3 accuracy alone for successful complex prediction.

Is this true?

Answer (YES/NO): NO